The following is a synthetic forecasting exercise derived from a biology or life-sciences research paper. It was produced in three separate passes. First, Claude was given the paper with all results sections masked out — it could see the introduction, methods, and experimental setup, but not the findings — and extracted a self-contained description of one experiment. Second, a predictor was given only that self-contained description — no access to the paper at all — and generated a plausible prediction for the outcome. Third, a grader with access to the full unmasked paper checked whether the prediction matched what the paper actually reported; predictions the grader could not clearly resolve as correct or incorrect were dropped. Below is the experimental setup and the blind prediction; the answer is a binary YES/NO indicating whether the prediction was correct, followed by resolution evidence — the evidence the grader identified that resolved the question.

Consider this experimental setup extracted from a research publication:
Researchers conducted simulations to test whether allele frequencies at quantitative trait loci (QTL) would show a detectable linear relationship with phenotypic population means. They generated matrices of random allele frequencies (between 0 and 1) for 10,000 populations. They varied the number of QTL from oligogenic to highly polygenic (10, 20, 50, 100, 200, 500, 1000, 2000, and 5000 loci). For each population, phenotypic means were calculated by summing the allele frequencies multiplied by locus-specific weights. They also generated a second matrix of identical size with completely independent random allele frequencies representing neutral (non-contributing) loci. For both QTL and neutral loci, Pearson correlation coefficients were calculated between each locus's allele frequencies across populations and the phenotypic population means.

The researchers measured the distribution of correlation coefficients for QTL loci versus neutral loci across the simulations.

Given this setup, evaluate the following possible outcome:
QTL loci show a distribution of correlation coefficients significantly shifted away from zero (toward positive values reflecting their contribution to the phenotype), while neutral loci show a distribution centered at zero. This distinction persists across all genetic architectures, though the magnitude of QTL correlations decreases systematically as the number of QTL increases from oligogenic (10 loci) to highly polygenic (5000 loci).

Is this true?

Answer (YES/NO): NO